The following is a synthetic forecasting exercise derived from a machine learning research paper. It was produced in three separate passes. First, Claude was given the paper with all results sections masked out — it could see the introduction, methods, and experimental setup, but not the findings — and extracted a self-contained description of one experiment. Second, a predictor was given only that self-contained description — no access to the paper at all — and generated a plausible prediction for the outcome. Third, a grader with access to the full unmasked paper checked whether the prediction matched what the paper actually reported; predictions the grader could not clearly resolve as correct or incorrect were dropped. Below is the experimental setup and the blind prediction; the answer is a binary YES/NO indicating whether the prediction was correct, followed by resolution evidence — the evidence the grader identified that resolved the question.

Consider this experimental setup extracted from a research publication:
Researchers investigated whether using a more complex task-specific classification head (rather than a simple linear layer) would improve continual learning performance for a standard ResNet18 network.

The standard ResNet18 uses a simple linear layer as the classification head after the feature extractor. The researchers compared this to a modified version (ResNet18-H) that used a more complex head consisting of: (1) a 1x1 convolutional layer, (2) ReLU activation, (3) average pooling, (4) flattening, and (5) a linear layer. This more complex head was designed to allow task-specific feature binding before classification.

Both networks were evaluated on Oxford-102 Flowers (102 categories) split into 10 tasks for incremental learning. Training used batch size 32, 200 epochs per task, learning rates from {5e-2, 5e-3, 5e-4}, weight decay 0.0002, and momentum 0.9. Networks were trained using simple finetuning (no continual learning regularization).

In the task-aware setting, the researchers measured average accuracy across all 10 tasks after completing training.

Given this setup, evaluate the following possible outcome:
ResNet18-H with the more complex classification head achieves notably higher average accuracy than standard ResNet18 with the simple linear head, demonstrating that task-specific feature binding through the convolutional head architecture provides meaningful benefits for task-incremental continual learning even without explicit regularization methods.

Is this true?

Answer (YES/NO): NO